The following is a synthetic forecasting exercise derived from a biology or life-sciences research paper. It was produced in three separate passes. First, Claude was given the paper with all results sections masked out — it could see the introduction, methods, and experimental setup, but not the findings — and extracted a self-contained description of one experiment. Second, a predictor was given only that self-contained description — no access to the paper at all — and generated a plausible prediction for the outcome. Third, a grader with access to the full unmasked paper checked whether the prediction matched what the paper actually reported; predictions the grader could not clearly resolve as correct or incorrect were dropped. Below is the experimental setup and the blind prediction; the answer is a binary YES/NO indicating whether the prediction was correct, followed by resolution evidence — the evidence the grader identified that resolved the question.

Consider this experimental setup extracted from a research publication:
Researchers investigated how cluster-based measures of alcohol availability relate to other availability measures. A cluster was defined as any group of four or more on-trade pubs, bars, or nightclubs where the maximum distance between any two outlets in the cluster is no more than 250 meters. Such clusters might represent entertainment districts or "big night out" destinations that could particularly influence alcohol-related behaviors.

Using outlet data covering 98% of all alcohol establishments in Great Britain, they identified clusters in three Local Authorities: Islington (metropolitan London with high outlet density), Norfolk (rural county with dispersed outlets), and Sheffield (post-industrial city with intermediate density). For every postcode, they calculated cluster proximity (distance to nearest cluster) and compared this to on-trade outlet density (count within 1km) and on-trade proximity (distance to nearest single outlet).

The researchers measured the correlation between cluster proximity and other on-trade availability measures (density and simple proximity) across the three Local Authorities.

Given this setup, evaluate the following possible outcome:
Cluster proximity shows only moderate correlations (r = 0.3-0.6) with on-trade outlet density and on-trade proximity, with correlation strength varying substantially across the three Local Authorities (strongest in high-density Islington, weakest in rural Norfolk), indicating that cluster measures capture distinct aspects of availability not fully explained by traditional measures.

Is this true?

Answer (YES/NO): NO